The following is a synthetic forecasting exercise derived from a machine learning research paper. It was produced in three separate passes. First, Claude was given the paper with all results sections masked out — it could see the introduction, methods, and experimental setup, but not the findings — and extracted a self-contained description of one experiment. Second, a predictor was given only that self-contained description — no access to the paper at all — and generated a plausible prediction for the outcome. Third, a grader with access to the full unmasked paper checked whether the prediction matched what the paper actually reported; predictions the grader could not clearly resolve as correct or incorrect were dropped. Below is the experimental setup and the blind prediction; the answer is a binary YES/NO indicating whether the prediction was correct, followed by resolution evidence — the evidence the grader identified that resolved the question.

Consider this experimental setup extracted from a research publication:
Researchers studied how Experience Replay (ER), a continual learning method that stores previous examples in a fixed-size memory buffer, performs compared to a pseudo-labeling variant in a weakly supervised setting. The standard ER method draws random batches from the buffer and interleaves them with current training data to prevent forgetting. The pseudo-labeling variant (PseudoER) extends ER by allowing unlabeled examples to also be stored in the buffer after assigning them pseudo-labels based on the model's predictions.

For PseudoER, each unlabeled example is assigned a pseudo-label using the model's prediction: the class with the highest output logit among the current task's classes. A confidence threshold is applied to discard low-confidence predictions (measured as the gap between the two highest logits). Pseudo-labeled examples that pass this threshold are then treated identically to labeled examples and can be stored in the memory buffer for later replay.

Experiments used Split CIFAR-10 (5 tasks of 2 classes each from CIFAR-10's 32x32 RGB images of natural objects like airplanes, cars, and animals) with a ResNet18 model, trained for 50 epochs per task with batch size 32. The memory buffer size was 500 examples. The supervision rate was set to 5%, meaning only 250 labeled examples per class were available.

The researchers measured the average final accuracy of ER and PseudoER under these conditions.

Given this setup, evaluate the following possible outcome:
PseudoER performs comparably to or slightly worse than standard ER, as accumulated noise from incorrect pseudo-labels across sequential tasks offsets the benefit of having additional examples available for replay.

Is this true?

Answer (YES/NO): NO